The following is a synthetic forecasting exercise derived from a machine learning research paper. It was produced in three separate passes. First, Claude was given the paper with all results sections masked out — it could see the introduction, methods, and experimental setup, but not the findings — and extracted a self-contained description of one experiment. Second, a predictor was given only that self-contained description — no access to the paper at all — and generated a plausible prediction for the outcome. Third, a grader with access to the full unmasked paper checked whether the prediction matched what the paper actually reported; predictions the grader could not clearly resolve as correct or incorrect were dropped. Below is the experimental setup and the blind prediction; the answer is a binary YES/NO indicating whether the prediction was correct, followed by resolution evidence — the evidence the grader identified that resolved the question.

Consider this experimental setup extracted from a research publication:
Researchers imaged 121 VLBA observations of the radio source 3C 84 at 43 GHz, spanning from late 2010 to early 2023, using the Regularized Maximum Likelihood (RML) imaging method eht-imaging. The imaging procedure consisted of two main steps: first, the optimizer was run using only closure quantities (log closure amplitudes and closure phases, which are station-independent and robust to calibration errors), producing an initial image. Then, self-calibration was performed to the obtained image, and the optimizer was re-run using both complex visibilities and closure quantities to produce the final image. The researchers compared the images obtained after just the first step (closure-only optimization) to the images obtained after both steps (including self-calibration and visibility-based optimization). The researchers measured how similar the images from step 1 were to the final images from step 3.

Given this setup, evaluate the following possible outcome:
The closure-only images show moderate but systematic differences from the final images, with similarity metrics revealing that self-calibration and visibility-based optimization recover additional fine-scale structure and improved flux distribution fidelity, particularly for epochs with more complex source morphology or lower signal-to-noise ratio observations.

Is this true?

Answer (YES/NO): NO